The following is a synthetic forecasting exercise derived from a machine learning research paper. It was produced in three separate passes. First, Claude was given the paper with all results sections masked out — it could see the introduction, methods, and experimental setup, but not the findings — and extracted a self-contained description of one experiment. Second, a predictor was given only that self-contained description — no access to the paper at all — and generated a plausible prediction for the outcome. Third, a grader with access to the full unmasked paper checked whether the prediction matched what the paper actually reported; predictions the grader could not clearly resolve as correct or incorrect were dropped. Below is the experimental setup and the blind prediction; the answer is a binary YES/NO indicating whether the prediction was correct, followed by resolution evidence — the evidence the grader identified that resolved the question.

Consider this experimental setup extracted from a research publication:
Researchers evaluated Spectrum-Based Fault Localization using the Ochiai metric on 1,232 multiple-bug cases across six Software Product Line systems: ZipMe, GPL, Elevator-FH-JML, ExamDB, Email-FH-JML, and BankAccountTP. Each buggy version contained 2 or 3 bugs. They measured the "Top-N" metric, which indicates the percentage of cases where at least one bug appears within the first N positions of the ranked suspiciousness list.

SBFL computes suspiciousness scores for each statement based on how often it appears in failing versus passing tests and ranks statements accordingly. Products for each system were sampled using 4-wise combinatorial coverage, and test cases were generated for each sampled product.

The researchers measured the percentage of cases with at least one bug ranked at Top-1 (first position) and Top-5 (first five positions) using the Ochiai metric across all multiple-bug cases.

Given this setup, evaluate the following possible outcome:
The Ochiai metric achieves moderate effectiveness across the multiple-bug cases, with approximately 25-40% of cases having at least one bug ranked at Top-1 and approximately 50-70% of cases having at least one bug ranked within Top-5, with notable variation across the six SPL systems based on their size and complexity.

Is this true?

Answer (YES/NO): NO